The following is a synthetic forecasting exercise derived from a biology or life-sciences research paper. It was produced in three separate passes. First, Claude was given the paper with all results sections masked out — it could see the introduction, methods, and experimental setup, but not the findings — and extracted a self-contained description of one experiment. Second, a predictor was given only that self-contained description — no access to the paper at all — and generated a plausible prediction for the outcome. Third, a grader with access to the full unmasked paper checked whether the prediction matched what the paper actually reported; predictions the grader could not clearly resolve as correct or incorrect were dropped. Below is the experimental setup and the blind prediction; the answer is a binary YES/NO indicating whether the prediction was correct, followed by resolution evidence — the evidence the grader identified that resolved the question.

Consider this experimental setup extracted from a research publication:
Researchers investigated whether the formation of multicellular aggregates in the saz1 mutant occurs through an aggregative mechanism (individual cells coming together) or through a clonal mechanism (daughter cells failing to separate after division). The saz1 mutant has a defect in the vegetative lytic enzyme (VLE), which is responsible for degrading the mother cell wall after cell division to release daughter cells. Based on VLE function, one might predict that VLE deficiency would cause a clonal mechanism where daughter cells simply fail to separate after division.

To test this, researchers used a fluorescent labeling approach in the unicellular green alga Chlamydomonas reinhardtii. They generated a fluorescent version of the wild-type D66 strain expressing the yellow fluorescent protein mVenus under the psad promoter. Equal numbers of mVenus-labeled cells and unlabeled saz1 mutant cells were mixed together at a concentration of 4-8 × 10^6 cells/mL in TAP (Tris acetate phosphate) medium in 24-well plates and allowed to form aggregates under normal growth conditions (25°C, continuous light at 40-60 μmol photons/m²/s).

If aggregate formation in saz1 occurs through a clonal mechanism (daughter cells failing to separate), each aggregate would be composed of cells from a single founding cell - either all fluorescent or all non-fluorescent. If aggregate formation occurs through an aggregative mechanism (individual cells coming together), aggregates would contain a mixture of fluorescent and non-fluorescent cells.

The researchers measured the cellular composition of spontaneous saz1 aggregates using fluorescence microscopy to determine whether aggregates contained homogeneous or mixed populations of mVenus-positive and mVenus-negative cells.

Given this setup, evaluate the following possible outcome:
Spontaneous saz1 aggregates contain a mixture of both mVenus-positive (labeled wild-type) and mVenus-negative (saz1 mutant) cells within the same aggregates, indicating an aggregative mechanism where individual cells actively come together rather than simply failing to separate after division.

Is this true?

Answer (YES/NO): YES